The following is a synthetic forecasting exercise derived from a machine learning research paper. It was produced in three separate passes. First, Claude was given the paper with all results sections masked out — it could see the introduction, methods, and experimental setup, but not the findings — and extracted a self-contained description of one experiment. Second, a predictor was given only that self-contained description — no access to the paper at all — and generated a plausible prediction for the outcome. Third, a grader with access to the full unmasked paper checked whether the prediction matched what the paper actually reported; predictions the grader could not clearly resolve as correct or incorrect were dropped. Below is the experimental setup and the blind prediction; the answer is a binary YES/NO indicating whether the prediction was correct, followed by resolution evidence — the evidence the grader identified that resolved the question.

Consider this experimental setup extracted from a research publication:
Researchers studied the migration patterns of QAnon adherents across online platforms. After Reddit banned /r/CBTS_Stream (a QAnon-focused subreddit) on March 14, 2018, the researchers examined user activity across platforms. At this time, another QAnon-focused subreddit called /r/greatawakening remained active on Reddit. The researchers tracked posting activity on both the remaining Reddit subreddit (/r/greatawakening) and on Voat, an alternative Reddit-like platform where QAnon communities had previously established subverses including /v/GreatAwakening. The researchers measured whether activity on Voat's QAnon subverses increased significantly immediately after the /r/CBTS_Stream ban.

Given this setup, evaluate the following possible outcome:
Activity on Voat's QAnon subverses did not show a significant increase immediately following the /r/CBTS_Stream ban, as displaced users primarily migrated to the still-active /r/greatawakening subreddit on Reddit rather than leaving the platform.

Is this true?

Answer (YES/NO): YES